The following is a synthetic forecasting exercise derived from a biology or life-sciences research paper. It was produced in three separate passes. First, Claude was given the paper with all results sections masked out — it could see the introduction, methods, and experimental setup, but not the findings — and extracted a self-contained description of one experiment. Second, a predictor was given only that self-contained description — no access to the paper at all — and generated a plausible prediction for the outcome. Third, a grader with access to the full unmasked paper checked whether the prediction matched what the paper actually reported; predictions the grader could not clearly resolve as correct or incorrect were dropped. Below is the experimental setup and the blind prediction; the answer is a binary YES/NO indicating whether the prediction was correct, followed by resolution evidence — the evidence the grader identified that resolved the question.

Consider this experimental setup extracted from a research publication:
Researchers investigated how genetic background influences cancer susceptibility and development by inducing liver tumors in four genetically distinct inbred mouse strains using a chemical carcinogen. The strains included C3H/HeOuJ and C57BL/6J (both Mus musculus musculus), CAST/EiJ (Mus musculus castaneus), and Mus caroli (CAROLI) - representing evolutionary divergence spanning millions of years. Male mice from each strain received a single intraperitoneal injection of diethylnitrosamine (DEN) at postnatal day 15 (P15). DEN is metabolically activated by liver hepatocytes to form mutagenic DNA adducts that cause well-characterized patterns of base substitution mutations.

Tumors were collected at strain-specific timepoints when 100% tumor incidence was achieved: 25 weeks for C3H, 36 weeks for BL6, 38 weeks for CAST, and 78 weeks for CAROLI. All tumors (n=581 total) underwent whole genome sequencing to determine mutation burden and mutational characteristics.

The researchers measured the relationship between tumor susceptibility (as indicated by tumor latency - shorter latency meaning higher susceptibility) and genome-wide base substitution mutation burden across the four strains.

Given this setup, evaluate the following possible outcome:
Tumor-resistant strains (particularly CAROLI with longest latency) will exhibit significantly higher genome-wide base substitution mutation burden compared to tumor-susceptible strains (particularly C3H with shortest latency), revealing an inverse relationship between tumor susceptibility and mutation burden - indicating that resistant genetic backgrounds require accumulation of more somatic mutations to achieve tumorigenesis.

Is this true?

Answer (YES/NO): NO